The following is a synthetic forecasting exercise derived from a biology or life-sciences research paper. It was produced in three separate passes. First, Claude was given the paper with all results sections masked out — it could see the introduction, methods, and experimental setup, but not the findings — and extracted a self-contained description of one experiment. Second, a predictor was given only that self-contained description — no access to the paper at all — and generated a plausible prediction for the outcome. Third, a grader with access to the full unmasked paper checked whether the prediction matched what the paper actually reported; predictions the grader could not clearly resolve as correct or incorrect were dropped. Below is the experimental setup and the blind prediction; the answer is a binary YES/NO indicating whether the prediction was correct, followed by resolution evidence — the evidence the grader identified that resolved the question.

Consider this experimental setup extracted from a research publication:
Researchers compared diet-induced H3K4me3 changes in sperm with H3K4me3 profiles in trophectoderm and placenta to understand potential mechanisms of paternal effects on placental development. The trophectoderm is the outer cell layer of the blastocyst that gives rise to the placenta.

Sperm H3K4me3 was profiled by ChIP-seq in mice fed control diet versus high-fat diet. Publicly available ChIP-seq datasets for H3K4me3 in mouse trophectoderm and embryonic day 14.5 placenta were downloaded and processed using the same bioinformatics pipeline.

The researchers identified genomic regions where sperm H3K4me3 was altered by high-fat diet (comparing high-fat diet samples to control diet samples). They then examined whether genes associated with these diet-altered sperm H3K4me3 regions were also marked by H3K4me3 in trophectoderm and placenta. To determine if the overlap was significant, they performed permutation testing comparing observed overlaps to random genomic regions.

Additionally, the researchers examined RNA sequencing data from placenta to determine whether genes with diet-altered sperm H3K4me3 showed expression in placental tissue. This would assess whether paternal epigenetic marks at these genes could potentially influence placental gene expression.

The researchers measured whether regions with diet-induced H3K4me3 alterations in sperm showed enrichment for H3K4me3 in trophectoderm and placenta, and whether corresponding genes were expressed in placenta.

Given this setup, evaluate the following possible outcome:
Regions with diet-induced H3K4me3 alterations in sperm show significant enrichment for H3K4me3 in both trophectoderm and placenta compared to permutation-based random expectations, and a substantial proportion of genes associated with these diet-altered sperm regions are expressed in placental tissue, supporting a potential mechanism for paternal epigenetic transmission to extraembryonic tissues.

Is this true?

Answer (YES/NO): YES